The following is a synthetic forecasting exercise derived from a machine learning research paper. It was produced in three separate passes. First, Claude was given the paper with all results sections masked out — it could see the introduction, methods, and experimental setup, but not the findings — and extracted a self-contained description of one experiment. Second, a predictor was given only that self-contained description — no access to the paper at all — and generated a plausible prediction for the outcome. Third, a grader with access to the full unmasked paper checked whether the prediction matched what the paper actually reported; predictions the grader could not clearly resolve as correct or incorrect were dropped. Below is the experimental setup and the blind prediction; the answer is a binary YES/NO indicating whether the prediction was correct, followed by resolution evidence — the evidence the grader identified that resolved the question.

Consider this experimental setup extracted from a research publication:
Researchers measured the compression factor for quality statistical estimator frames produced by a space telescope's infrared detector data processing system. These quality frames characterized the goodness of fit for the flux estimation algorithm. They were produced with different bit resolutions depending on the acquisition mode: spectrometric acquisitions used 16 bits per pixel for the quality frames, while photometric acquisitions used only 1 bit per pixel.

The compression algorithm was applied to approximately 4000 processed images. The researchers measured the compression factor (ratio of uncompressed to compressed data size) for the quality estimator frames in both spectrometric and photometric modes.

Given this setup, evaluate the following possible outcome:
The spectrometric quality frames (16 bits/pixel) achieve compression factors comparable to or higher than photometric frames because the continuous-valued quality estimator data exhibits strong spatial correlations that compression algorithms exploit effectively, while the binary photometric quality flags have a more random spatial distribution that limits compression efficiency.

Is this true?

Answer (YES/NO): NO